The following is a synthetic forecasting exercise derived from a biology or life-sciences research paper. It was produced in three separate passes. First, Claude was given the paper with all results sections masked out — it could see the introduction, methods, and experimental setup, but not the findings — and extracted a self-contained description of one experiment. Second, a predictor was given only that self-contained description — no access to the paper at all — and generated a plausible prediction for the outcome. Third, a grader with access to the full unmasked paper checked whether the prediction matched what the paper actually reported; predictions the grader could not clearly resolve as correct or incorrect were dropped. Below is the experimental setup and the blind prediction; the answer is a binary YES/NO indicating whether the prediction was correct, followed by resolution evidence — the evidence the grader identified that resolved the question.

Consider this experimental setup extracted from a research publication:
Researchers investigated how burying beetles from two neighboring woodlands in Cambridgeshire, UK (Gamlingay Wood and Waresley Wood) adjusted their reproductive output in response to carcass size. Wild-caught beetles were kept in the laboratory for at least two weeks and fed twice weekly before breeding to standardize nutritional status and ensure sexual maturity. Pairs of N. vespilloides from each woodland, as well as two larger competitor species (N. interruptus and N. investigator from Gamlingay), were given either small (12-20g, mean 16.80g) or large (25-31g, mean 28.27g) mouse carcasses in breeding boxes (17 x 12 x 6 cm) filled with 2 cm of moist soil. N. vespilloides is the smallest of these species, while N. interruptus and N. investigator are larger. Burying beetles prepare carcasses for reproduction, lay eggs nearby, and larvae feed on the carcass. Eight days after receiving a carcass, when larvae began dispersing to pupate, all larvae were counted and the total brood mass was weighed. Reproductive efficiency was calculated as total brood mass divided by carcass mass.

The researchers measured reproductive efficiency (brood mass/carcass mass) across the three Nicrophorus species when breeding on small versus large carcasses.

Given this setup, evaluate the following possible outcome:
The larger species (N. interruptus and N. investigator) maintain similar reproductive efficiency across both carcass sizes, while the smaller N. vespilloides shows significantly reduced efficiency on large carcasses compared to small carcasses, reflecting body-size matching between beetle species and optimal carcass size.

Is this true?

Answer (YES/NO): NO